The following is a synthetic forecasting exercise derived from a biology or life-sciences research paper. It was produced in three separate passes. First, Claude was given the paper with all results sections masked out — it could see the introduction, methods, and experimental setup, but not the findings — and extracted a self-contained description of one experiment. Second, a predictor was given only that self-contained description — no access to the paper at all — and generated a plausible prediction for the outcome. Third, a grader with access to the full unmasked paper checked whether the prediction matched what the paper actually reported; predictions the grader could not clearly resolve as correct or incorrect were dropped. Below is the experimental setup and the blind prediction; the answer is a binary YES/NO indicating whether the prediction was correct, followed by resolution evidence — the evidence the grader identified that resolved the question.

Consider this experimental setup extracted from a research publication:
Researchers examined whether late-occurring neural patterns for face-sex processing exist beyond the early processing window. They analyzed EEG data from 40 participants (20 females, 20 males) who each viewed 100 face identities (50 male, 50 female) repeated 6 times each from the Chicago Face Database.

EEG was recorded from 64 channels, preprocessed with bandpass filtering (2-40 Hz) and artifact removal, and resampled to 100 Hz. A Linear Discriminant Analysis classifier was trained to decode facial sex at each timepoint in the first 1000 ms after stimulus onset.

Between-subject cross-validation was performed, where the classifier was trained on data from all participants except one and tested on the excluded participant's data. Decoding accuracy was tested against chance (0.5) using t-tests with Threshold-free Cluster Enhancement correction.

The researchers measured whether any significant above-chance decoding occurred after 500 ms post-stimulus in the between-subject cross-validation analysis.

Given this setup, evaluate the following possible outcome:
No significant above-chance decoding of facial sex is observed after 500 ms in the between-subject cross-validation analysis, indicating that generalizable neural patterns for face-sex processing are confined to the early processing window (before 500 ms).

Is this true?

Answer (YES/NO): NO